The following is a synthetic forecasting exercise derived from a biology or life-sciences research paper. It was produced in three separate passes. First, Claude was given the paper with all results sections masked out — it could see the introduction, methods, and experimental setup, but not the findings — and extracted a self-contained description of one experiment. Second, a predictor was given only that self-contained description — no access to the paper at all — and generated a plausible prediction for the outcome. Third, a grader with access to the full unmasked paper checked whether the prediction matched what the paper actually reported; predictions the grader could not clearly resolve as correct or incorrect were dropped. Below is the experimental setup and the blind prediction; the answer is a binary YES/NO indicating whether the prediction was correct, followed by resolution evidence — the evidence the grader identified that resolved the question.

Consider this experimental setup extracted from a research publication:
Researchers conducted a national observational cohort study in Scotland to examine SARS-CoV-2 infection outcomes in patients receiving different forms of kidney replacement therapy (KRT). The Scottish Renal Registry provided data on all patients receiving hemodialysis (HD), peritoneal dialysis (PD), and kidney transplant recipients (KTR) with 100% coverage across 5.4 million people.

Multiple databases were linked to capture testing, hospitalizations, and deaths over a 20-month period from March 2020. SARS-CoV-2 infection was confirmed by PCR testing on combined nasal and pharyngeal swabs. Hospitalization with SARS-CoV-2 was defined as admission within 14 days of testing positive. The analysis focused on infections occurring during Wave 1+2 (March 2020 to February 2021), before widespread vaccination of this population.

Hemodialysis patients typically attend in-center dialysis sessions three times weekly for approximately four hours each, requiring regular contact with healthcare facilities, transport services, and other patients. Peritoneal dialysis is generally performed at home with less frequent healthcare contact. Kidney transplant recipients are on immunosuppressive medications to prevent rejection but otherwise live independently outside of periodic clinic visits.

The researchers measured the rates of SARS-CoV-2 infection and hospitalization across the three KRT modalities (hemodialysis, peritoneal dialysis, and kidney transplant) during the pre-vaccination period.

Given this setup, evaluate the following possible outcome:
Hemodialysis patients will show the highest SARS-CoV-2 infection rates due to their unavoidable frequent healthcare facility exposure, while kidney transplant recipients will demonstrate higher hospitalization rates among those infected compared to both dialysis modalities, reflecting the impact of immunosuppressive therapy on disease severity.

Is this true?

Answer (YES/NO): NO